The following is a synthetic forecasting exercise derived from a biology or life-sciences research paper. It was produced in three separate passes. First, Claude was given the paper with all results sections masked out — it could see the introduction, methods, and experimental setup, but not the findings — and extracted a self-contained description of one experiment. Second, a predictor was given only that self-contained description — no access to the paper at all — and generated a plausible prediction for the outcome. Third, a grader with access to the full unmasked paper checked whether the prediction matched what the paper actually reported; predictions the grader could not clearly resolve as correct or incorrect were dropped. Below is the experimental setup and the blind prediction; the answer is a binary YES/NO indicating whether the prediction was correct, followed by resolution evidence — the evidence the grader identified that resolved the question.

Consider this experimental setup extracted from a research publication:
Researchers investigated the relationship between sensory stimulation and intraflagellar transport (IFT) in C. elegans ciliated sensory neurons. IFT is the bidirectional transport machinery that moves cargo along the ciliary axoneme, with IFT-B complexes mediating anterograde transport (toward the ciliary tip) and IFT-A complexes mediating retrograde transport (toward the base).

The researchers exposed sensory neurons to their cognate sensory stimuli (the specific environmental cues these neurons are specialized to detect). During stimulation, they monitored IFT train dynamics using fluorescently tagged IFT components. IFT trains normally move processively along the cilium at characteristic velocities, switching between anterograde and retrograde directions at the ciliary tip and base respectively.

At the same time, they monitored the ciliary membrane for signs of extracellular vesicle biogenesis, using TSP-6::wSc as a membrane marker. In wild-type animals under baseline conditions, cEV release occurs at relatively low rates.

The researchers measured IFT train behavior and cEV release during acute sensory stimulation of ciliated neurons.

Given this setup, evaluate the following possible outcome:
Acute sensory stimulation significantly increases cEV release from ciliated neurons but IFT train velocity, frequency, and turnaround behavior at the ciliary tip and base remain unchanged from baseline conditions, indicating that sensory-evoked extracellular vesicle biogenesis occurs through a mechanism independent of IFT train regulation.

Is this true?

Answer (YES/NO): NO